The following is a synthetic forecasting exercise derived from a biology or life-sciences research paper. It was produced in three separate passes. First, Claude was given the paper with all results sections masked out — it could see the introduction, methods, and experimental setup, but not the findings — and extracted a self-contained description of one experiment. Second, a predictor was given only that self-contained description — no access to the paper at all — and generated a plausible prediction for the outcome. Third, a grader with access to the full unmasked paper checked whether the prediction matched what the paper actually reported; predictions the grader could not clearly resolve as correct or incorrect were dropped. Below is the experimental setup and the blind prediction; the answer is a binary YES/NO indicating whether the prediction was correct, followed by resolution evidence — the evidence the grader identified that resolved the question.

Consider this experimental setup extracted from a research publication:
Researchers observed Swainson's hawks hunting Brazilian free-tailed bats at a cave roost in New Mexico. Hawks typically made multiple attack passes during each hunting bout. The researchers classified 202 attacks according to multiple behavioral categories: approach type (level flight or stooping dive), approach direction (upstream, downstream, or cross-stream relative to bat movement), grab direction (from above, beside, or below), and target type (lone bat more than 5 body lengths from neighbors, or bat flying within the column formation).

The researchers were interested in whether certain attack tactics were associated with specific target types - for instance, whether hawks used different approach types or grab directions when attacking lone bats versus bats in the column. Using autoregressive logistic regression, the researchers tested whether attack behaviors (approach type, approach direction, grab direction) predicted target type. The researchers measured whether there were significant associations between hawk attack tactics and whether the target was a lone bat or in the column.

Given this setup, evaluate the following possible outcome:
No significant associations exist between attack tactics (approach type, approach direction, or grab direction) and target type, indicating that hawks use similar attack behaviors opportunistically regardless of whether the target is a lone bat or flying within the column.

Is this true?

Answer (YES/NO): YES